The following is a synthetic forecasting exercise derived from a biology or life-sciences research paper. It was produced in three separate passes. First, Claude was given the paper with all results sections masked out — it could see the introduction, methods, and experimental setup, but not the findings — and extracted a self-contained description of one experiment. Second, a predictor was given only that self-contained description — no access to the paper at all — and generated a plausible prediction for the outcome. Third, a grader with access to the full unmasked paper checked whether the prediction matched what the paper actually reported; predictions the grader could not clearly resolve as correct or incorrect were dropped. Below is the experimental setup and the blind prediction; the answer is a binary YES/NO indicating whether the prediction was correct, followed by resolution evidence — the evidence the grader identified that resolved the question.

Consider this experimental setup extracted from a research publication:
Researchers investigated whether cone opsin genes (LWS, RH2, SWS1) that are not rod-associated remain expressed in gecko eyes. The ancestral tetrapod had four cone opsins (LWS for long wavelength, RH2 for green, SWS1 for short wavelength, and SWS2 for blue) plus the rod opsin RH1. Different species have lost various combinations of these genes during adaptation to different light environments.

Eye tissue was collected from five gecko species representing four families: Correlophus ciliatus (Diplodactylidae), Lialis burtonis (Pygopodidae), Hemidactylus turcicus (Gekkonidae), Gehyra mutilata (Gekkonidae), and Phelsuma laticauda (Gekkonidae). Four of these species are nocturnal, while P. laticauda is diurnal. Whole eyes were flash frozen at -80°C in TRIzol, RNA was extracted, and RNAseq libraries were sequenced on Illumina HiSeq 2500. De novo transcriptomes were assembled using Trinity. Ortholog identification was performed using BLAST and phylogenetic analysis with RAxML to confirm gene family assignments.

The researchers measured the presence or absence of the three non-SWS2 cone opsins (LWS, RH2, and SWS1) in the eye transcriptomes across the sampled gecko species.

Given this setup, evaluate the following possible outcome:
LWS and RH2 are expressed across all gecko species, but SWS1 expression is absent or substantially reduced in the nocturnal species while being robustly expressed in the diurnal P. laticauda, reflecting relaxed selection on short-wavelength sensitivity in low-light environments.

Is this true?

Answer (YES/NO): NO